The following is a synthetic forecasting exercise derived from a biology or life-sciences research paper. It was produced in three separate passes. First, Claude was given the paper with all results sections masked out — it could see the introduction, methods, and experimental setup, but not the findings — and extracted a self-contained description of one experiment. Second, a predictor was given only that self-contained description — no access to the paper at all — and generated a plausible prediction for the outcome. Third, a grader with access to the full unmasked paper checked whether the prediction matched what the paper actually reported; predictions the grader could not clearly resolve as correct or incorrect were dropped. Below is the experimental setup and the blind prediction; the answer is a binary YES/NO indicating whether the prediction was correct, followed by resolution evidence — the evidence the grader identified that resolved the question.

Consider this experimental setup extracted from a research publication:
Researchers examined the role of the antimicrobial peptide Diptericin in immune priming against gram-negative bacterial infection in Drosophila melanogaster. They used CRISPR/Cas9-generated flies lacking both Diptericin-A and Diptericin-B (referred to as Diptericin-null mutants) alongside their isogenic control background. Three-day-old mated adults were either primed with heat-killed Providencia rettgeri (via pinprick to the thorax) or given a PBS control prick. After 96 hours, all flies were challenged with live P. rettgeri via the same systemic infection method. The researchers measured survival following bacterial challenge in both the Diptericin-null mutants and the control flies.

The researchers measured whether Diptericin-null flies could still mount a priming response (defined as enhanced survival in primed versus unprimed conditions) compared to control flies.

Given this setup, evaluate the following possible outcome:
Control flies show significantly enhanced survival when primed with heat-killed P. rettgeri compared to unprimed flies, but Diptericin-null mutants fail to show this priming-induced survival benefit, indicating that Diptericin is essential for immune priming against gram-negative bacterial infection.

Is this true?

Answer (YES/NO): YES